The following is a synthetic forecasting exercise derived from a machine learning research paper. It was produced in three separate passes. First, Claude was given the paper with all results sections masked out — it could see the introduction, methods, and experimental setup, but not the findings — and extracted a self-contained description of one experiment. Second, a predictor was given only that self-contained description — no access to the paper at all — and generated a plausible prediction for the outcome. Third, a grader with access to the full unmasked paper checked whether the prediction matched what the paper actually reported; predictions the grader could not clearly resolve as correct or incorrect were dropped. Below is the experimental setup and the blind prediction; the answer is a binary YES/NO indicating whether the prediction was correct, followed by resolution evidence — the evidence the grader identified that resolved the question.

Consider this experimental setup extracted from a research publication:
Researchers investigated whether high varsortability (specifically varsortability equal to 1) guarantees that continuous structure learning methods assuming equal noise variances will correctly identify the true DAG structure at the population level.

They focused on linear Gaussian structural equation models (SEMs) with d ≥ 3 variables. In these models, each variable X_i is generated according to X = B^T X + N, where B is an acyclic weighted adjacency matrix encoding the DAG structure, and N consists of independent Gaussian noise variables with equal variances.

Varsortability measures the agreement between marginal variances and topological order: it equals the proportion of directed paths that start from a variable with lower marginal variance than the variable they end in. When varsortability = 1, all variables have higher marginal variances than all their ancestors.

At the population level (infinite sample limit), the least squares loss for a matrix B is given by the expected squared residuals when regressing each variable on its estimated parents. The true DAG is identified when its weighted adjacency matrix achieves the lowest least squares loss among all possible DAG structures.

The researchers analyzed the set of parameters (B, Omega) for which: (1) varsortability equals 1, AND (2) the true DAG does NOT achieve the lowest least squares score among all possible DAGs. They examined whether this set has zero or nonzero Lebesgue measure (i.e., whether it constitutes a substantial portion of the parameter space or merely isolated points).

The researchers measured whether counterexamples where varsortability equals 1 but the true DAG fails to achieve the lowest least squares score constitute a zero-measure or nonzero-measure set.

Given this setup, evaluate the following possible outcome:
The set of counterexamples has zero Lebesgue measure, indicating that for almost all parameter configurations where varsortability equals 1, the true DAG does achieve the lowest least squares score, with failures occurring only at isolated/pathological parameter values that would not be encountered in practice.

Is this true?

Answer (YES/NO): NO